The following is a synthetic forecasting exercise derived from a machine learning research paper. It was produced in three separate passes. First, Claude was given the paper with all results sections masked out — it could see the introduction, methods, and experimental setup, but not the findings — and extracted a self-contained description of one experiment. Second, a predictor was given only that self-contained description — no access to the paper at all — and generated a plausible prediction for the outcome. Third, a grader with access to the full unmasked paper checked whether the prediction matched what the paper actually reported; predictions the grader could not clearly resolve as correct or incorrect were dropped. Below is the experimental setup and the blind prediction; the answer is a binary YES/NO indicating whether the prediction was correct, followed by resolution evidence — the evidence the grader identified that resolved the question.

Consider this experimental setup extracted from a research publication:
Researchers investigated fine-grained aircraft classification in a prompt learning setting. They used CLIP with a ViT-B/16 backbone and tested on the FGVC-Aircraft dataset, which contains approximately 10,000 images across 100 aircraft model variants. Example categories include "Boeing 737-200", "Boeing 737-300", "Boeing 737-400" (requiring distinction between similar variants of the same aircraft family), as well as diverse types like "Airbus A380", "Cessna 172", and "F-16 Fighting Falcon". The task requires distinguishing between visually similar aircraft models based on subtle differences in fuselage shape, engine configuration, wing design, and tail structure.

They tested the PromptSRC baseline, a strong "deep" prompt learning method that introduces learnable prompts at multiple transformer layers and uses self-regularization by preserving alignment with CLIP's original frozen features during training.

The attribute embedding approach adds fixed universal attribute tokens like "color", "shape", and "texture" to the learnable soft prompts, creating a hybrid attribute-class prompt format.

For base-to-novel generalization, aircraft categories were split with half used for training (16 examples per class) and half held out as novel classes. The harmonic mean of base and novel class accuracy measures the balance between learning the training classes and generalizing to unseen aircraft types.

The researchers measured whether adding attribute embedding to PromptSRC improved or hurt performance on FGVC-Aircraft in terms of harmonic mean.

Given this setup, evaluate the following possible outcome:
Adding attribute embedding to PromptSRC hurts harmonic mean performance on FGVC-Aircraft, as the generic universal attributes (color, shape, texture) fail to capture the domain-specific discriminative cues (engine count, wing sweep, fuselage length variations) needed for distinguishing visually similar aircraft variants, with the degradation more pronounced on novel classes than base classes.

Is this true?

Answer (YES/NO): YES